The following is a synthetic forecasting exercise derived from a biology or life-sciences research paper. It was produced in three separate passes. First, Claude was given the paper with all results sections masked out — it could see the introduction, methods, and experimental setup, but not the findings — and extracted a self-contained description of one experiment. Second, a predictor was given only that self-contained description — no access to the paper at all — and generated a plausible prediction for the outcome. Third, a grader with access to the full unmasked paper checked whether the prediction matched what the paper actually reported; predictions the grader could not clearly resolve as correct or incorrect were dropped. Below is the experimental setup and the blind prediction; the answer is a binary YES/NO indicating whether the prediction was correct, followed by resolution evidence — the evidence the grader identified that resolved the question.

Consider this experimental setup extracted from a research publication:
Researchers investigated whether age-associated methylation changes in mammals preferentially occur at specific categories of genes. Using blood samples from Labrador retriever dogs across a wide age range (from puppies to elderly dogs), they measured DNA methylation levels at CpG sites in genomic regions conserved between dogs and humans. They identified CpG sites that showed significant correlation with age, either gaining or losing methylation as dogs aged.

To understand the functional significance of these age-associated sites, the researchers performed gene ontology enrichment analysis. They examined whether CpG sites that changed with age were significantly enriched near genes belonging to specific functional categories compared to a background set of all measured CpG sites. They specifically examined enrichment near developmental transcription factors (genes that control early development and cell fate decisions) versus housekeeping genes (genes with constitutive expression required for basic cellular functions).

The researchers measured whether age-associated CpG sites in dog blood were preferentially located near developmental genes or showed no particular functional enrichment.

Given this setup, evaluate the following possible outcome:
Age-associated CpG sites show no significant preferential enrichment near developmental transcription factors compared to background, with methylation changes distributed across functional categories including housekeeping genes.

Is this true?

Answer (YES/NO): NO